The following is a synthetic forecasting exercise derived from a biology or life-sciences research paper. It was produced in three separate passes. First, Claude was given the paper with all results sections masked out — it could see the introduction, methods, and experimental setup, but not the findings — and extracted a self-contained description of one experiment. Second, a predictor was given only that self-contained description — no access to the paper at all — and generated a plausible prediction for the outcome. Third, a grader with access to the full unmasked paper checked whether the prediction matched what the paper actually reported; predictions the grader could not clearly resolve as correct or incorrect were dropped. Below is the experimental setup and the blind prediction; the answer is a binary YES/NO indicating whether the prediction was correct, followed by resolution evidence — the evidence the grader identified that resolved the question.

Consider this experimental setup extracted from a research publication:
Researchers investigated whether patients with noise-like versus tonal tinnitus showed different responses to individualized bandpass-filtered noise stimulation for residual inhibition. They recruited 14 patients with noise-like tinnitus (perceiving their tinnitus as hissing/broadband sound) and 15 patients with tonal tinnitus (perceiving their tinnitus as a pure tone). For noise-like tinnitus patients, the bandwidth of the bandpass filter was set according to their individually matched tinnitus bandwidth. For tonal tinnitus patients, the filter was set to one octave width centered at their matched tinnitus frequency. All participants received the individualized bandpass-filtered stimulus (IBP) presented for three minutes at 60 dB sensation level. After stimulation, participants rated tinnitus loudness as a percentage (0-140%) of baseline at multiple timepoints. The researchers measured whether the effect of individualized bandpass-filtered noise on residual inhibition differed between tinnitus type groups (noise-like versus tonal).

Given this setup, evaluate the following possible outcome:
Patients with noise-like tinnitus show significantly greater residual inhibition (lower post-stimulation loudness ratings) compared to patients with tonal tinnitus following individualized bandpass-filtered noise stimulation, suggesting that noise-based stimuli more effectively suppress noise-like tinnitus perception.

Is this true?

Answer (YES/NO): YES